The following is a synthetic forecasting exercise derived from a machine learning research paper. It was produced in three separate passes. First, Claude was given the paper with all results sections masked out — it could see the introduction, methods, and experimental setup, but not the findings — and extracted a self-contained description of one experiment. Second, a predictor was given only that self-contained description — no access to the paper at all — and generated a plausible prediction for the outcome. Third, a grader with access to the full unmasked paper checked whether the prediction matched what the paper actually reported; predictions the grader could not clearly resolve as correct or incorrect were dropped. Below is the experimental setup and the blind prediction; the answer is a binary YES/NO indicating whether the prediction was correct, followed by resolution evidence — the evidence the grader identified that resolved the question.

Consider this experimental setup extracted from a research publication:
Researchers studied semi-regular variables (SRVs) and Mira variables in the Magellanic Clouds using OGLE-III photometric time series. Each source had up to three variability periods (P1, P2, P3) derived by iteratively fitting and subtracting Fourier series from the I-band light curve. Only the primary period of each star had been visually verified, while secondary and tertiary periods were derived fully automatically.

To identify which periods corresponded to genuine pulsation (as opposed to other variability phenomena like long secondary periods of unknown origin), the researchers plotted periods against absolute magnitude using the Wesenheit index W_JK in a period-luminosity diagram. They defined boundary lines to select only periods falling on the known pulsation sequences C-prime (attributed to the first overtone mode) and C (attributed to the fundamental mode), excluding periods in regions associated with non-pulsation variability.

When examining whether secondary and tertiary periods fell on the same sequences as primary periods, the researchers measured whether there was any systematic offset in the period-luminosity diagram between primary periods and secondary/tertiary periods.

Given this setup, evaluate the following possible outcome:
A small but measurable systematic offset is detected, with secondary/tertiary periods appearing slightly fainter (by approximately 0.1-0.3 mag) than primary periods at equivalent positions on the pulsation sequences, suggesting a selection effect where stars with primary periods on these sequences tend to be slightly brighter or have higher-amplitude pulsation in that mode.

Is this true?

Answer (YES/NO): NO